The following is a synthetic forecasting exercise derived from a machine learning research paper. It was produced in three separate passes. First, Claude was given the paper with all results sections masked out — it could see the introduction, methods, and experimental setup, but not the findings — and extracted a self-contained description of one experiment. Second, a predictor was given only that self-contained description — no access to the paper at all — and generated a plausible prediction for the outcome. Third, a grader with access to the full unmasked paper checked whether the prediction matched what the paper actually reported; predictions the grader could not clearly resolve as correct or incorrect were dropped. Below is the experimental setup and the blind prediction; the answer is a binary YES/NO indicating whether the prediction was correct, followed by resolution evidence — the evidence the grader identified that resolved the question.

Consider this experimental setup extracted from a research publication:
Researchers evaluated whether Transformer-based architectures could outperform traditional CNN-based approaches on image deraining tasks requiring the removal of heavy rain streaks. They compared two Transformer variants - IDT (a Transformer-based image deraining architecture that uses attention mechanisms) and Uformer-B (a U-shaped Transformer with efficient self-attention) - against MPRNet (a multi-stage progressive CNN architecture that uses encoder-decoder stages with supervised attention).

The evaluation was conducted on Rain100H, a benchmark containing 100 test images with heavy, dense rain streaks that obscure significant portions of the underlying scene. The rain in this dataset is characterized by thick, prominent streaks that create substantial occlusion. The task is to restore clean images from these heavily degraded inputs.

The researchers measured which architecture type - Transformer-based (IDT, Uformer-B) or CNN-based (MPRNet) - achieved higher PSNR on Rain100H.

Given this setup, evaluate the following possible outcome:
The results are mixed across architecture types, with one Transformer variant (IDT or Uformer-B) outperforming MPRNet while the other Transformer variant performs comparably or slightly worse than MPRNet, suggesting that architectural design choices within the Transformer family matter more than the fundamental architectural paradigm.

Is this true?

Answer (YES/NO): NO